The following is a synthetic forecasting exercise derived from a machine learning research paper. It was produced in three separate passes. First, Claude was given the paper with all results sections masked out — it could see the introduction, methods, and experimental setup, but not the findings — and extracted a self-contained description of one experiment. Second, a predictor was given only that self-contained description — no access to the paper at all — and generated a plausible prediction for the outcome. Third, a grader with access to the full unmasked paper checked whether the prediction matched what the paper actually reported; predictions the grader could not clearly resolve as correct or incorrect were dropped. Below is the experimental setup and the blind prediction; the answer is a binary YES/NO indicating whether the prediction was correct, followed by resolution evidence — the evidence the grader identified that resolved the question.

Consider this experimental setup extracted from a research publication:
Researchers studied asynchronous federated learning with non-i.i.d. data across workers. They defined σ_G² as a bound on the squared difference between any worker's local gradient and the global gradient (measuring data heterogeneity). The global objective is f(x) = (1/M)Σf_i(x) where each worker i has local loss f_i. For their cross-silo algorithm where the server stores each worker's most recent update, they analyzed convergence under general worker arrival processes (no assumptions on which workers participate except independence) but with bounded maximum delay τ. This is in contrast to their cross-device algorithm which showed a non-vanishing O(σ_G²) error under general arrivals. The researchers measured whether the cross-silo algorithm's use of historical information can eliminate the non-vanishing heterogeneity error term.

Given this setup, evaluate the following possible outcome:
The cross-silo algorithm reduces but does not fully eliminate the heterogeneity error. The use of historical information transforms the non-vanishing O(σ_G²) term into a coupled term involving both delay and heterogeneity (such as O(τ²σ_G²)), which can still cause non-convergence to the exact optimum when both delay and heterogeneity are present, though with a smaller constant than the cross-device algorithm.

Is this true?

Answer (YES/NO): NO